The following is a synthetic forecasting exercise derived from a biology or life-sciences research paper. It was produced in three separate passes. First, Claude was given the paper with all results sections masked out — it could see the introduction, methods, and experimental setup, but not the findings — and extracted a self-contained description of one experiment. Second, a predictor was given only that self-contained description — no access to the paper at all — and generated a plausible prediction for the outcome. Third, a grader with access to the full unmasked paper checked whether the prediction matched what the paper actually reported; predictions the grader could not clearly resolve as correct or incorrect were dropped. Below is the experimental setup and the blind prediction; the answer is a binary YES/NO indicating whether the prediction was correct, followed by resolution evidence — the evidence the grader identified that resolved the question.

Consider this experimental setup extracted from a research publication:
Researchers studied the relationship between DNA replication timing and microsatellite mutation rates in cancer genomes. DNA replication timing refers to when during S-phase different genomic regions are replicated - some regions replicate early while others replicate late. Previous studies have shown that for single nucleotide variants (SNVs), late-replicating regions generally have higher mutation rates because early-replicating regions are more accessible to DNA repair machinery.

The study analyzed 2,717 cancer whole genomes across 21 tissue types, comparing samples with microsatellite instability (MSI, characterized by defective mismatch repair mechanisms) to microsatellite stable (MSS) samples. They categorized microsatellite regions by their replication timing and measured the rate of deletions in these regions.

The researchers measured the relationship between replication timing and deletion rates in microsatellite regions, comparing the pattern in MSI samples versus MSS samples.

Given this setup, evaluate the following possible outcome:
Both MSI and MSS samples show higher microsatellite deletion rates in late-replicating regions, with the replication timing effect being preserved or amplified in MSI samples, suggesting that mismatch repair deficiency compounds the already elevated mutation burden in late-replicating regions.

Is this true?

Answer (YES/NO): NO